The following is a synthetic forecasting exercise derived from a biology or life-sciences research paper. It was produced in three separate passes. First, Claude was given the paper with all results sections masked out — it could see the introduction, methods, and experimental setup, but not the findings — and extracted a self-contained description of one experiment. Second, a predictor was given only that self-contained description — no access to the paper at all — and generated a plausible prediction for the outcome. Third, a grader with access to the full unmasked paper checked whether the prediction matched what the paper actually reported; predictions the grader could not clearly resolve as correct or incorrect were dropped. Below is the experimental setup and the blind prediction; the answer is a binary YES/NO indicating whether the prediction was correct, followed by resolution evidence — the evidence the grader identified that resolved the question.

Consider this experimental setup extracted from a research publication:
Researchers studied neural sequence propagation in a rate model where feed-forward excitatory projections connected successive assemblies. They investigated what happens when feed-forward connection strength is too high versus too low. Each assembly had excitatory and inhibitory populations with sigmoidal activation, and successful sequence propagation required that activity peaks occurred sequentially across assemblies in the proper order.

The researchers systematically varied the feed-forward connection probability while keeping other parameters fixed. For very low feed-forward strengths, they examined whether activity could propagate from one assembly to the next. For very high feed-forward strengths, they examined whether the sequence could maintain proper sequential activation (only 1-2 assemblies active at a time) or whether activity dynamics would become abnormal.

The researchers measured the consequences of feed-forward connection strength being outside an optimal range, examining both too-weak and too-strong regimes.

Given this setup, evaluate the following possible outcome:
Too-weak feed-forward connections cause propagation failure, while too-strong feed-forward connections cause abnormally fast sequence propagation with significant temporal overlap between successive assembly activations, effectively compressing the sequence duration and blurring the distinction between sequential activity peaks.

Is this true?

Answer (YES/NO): NO